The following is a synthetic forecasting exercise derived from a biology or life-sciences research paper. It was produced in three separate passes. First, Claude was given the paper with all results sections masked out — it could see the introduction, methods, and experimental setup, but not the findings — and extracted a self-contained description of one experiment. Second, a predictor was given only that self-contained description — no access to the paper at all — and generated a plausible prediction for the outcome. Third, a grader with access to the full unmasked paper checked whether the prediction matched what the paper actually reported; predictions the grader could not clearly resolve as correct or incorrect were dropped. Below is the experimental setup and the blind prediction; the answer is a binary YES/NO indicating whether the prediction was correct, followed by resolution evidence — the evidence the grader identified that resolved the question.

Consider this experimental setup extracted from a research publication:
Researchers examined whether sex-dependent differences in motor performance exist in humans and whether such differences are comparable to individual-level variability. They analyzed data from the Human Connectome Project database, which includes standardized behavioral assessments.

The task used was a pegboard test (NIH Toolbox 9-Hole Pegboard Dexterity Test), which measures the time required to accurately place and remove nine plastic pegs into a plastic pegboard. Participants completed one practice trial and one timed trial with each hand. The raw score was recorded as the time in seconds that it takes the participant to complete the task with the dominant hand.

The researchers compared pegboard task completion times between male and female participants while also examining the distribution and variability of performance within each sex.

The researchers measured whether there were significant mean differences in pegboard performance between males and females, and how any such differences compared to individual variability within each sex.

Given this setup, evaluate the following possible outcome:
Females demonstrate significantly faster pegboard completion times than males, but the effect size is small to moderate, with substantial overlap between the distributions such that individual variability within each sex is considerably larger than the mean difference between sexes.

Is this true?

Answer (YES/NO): YES